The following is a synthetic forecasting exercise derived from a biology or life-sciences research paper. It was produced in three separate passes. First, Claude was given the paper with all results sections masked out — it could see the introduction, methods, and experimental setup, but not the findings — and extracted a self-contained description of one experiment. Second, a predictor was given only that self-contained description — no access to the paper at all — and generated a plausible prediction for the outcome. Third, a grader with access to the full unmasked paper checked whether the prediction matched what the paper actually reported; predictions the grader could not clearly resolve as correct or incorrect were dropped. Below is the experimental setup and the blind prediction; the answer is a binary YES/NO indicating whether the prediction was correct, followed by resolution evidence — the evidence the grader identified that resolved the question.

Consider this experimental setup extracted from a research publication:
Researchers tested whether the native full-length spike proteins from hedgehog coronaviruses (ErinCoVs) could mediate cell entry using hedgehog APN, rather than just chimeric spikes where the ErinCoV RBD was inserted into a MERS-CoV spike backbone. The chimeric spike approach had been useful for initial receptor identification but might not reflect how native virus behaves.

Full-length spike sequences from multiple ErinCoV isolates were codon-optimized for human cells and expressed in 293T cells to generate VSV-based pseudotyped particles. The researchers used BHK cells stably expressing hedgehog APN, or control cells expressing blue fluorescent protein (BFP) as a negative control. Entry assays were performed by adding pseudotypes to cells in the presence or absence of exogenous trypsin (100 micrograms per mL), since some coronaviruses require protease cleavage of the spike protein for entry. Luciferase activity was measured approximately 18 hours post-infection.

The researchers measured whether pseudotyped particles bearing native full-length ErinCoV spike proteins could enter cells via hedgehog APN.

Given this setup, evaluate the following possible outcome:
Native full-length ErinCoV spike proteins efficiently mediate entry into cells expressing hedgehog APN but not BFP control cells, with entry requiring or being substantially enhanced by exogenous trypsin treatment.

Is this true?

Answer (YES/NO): YES